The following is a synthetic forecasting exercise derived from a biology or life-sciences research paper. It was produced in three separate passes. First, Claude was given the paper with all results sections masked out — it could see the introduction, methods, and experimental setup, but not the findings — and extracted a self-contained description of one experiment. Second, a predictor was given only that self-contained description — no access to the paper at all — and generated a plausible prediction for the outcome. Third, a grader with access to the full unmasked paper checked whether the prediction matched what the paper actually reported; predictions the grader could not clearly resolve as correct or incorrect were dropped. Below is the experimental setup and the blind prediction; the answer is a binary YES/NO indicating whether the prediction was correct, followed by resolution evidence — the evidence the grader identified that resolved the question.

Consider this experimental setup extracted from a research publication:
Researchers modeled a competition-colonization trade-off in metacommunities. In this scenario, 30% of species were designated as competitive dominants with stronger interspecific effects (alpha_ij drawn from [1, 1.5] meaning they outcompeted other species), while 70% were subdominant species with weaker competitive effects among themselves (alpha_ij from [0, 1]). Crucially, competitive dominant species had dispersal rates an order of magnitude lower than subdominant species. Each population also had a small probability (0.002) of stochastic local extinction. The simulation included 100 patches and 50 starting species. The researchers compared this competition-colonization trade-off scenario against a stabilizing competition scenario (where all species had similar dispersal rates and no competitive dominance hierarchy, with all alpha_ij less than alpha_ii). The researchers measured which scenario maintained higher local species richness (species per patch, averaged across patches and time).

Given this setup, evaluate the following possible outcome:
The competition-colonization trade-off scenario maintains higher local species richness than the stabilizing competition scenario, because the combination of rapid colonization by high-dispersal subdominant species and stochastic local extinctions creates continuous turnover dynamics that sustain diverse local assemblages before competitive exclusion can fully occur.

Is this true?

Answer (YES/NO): NO